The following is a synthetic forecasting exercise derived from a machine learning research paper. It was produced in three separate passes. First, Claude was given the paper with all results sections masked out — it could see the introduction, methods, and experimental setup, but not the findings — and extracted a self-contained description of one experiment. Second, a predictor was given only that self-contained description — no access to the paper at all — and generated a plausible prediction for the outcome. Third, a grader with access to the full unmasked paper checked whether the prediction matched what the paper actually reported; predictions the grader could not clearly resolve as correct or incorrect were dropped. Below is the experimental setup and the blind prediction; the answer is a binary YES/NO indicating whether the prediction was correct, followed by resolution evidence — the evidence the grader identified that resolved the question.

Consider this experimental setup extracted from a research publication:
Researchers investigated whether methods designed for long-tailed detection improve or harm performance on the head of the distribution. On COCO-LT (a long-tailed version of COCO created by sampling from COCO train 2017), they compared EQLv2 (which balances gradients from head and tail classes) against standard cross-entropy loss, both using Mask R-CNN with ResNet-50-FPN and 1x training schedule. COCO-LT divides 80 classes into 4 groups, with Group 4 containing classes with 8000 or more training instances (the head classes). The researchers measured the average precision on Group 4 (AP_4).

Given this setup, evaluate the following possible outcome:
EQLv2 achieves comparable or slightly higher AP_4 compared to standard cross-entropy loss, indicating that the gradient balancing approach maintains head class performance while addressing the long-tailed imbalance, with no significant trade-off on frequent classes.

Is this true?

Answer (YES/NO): NO